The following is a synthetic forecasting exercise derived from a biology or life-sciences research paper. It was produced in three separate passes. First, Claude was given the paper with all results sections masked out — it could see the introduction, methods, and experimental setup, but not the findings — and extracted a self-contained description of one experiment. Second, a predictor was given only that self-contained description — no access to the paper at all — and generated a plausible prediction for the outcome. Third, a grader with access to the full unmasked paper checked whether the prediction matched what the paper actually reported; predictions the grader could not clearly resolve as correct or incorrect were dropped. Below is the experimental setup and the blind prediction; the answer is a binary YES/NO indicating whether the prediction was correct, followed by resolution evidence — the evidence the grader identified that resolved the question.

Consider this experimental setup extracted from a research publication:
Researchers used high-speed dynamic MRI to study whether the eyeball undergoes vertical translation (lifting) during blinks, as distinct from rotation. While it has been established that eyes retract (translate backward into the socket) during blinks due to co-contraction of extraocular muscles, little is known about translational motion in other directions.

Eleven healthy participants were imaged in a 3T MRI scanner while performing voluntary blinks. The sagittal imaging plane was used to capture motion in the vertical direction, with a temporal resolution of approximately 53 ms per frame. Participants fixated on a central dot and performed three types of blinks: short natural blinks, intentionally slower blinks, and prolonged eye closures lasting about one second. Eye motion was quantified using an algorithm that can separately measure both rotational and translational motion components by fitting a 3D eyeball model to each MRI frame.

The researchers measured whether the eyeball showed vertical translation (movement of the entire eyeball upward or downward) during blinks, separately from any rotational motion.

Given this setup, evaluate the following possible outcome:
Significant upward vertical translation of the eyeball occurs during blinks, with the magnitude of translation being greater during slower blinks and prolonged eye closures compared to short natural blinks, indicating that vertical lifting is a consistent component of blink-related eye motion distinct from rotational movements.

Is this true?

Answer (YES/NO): YES